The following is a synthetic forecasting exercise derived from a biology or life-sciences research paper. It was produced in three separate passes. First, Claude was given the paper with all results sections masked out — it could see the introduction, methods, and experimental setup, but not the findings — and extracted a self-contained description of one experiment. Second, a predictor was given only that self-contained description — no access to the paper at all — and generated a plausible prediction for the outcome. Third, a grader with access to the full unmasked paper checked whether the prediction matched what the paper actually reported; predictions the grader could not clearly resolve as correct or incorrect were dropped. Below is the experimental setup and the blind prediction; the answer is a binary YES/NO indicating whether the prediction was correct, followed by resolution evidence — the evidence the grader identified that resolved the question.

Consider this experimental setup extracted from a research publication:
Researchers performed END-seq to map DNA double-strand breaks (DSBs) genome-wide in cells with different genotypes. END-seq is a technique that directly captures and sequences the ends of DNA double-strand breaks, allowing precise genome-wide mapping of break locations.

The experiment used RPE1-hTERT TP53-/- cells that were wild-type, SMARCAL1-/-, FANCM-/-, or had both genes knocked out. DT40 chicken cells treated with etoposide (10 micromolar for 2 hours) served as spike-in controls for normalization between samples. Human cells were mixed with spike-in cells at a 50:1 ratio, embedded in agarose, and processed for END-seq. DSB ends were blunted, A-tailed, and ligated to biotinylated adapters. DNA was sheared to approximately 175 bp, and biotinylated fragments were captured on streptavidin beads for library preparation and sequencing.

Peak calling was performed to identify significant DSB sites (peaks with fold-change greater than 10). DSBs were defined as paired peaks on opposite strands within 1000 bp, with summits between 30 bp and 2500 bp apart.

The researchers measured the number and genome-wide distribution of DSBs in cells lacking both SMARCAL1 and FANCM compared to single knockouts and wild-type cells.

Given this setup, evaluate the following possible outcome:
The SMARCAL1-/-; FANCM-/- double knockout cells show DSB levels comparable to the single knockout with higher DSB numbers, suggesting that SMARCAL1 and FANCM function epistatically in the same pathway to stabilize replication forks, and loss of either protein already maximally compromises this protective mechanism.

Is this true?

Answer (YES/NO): NO